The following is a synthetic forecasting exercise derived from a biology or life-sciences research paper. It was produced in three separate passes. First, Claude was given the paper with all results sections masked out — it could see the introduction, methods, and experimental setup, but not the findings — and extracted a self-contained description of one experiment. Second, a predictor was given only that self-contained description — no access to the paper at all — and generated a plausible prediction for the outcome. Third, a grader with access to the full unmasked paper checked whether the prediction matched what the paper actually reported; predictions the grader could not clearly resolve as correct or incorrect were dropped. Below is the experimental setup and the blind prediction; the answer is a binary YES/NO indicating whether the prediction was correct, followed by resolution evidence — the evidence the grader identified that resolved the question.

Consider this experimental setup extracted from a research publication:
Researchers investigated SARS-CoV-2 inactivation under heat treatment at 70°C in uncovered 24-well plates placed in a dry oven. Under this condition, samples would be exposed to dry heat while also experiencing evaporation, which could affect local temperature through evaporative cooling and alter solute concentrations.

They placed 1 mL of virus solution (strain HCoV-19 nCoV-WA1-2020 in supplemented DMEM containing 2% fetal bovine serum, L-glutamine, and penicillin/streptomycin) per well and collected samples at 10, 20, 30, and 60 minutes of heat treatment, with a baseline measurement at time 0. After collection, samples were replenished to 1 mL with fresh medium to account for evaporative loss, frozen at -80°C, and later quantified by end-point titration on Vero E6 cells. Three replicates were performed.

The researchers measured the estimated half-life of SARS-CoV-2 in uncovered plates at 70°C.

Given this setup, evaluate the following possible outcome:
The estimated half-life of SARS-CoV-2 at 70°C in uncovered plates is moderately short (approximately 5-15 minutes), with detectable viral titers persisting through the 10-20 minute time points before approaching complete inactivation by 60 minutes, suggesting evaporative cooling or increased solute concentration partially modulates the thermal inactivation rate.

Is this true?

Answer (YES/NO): NO